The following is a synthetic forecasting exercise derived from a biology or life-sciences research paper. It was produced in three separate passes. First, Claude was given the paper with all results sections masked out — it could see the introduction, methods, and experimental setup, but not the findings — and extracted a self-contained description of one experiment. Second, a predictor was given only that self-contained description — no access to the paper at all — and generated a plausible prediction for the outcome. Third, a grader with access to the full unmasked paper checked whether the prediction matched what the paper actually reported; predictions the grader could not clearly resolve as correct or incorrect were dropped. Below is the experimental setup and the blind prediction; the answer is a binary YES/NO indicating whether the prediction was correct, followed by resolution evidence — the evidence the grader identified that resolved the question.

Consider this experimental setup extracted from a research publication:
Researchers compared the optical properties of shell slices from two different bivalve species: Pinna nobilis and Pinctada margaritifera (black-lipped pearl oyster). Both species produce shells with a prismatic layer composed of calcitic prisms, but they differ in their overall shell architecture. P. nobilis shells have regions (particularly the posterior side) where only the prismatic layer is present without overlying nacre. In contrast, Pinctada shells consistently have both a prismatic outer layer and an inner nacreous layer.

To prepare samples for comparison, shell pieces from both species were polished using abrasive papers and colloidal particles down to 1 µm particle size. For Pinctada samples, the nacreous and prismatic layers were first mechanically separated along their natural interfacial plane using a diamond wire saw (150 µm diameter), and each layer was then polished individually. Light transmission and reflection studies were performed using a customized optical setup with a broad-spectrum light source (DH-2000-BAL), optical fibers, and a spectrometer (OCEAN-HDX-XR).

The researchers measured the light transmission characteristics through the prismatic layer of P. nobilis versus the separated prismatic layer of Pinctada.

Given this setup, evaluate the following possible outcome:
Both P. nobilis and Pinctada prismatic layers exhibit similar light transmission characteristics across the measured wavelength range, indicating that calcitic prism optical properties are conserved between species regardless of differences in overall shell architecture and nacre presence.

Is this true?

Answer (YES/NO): NO